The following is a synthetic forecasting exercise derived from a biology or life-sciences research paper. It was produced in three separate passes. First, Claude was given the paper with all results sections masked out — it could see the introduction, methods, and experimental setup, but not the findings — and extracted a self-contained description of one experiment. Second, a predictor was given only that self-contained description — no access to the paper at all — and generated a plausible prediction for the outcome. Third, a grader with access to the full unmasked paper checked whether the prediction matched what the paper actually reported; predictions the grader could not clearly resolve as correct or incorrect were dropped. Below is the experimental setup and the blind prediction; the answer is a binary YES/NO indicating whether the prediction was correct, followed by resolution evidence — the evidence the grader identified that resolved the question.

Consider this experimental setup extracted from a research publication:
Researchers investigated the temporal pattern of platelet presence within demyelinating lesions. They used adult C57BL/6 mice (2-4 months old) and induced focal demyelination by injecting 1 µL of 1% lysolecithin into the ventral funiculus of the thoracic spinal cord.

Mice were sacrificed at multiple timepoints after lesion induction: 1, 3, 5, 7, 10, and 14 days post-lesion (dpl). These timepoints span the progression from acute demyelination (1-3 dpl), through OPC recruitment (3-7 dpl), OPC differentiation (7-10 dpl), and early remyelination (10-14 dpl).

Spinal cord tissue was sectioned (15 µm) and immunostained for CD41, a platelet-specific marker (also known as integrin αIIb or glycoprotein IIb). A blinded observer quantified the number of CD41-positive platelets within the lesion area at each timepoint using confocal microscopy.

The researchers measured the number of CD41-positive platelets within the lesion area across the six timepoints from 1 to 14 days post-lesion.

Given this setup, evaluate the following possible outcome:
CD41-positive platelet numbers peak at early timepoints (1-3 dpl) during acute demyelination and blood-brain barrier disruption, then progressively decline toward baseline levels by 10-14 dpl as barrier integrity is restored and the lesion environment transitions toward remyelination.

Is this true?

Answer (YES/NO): YES